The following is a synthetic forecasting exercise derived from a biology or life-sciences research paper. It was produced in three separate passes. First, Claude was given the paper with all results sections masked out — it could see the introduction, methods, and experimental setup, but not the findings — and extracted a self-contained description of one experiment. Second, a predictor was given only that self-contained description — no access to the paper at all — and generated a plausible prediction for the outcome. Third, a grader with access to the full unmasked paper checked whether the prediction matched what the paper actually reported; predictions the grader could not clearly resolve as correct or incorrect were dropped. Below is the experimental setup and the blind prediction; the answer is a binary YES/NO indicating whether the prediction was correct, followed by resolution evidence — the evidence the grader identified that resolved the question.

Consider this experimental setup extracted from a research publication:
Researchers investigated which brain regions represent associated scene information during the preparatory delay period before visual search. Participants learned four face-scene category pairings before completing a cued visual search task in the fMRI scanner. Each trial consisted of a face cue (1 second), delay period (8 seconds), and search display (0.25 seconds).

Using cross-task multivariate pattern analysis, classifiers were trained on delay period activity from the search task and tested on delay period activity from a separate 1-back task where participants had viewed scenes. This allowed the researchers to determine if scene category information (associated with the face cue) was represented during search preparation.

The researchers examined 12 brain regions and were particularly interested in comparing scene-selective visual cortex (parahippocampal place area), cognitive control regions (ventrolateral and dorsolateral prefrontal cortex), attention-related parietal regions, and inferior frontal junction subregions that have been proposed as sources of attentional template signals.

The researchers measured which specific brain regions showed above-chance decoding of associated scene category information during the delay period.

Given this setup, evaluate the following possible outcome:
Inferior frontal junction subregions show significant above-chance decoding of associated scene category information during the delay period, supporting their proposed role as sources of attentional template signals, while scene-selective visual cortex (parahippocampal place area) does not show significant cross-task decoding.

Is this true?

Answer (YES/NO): NO